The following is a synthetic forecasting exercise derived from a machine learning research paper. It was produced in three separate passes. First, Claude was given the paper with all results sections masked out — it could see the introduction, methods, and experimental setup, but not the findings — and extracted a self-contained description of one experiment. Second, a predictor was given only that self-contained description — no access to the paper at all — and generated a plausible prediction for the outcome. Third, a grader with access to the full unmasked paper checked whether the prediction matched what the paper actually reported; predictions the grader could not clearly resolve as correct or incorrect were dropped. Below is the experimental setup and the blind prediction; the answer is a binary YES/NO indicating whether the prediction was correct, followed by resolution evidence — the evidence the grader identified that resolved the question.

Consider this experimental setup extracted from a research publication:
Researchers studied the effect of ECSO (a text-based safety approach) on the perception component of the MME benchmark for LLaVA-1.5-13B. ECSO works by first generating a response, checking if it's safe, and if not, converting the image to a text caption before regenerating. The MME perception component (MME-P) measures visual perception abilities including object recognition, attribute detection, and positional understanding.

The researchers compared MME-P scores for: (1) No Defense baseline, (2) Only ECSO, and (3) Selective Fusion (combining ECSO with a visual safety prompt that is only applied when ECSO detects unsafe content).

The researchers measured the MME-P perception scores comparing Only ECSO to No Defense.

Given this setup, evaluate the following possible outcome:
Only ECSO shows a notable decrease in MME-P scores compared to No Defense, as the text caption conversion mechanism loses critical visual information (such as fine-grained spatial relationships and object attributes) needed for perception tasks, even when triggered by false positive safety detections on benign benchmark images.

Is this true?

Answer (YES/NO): NO